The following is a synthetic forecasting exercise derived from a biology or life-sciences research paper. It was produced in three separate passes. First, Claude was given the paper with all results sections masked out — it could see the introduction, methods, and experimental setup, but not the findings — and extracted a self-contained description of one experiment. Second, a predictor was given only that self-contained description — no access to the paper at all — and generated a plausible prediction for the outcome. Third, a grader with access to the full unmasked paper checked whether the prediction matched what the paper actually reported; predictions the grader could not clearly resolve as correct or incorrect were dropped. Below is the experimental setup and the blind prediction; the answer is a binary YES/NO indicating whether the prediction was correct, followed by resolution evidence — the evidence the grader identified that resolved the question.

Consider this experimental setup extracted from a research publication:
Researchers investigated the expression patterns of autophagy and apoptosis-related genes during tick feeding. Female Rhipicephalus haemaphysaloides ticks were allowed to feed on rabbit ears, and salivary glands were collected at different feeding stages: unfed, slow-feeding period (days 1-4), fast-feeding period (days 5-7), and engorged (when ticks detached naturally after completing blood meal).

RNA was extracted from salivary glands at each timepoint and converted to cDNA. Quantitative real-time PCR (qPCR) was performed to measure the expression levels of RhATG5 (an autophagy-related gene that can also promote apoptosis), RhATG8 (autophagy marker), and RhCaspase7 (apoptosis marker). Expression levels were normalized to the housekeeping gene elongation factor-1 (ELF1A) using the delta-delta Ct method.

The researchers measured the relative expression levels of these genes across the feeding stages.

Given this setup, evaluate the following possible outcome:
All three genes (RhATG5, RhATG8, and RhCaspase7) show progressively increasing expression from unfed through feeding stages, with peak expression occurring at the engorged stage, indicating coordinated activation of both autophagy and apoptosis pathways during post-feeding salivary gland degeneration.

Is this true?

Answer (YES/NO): NO